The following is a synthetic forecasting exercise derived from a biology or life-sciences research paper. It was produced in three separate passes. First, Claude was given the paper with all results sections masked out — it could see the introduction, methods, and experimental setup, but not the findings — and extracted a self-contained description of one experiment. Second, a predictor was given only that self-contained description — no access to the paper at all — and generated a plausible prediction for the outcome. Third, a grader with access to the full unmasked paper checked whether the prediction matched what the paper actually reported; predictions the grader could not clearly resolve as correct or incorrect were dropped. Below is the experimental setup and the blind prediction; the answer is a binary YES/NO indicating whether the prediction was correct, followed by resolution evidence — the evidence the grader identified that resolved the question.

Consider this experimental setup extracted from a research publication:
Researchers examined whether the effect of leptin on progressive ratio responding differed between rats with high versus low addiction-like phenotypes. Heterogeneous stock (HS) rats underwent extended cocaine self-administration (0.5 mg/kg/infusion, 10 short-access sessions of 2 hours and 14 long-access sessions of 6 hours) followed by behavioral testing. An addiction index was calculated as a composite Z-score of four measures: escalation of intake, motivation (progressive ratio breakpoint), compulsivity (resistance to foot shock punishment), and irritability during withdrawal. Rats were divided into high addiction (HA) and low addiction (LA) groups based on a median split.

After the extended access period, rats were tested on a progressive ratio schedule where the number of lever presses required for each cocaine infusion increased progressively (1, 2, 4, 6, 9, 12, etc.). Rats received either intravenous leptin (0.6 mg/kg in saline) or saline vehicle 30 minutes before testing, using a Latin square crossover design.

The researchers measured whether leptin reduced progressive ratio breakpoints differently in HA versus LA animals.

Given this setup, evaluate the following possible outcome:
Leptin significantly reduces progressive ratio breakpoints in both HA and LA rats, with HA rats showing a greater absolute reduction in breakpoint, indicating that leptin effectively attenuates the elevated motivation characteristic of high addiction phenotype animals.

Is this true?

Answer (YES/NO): NO